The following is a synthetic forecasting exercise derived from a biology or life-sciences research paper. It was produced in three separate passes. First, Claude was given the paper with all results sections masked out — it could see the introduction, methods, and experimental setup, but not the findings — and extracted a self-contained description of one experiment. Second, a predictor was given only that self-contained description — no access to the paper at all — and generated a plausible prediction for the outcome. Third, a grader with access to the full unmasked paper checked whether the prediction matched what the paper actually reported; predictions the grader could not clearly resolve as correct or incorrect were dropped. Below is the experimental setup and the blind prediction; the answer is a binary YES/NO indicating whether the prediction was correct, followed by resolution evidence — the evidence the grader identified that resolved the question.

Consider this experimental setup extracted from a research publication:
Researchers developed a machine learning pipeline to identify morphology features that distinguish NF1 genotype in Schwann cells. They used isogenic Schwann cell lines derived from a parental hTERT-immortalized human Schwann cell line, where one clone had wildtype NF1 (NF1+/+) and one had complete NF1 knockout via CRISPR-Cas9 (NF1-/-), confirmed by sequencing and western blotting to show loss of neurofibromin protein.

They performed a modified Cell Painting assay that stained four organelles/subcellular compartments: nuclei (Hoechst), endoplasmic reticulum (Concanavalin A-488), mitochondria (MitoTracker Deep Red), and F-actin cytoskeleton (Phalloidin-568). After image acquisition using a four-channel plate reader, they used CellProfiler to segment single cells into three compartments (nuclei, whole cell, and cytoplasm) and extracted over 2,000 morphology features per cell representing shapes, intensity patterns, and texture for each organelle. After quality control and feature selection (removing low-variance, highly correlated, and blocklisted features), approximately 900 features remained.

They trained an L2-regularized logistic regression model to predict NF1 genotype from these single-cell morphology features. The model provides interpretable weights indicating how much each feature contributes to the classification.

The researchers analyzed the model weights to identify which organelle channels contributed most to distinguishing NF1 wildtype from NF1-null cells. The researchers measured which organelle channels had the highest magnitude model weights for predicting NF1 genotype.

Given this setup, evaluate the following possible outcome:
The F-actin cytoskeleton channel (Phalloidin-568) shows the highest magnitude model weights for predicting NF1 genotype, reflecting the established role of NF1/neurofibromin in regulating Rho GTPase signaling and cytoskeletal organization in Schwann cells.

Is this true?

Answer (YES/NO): NO